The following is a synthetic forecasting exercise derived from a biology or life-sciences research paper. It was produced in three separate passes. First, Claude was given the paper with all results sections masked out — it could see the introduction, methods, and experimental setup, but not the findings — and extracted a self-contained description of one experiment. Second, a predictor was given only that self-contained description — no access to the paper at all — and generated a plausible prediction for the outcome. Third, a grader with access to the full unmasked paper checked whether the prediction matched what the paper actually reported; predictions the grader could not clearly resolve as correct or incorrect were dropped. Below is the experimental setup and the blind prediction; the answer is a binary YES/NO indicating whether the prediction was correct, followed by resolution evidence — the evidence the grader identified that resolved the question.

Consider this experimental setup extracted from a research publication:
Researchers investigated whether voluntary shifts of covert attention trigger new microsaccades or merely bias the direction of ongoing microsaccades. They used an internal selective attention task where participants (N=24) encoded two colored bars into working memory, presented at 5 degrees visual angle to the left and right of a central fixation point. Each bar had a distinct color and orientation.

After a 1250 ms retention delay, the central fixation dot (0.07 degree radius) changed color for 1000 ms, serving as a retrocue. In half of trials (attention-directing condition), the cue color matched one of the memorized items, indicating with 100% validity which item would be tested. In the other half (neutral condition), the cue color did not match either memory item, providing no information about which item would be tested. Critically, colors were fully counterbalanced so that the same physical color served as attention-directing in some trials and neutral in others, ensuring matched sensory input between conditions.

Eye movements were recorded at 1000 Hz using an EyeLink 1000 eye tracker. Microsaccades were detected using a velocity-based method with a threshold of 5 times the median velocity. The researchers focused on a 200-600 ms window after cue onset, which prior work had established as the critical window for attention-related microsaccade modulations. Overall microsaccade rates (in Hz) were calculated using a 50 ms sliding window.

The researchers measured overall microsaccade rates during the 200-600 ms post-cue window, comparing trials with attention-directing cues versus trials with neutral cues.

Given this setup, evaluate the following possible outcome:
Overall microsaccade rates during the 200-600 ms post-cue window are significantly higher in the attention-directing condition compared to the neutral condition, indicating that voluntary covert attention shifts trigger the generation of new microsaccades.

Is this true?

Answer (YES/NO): NO